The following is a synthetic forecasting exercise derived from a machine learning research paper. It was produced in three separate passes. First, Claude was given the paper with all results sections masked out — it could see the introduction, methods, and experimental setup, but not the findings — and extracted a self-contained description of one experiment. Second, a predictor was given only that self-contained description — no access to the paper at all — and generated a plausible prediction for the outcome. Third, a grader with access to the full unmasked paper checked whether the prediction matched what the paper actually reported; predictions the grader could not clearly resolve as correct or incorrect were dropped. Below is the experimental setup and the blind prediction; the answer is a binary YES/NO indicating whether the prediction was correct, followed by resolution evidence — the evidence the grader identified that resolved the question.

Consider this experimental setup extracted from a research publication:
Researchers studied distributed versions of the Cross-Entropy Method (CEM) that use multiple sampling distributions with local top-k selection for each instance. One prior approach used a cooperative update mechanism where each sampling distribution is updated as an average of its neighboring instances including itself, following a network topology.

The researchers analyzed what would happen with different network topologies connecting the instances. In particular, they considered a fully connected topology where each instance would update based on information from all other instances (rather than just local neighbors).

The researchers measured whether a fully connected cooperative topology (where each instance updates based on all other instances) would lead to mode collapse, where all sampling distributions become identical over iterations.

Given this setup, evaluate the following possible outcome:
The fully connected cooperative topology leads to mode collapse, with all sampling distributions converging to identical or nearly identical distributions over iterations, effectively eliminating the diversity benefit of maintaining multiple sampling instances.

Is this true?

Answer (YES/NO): YES